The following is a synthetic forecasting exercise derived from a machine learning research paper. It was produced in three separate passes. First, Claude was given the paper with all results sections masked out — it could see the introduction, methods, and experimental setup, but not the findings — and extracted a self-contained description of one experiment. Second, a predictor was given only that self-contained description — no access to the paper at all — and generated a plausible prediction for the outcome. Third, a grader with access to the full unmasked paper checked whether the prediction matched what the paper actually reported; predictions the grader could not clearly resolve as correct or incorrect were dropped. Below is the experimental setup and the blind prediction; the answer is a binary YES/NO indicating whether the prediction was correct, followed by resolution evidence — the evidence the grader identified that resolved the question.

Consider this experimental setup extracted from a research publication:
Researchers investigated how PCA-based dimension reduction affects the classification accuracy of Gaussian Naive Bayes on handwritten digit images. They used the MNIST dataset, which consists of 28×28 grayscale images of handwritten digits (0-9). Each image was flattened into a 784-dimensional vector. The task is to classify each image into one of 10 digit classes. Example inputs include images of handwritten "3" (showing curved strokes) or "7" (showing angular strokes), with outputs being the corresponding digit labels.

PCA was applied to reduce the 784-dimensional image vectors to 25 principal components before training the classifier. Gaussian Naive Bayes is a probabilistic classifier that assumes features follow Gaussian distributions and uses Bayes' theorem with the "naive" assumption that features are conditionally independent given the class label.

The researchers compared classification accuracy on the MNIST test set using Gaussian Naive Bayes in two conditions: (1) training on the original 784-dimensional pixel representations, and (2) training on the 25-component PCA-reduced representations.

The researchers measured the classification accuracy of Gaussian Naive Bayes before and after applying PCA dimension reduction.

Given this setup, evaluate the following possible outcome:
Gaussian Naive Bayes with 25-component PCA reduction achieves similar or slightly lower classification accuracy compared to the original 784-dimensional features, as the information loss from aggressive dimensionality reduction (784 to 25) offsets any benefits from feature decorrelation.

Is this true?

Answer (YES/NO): NO